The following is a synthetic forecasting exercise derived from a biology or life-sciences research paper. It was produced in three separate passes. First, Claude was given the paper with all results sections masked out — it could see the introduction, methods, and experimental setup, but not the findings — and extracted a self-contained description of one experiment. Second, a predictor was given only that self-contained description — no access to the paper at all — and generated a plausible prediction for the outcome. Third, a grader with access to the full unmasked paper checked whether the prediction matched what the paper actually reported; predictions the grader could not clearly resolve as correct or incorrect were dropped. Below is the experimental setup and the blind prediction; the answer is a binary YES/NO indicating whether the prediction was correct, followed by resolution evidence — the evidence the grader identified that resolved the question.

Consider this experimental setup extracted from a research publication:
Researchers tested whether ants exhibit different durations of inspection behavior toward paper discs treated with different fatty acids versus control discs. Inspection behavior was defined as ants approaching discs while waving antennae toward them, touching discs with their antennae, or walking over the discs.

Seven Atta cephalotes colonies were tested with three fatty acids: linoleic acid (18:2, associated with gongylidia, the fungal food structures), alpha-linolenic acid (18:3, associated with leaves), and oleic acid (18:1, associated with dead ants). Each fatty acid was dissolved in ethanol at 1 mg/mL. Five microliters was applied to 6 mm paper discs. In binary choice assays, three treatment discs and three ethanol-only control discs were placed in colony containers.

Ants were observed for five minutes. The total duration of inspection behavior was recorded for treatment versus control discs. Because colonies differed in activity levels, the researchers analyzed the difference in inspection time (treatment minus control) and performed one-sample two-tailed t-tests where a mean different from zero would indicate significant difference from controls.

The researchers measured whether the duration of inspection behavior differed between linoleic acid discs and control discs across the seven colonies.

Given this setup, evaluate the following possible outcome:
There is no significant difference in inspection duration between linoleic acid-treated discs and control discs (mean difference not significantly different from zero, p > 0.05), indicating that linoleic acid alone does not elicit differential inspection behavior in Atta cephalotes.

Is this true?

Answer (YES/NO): NO